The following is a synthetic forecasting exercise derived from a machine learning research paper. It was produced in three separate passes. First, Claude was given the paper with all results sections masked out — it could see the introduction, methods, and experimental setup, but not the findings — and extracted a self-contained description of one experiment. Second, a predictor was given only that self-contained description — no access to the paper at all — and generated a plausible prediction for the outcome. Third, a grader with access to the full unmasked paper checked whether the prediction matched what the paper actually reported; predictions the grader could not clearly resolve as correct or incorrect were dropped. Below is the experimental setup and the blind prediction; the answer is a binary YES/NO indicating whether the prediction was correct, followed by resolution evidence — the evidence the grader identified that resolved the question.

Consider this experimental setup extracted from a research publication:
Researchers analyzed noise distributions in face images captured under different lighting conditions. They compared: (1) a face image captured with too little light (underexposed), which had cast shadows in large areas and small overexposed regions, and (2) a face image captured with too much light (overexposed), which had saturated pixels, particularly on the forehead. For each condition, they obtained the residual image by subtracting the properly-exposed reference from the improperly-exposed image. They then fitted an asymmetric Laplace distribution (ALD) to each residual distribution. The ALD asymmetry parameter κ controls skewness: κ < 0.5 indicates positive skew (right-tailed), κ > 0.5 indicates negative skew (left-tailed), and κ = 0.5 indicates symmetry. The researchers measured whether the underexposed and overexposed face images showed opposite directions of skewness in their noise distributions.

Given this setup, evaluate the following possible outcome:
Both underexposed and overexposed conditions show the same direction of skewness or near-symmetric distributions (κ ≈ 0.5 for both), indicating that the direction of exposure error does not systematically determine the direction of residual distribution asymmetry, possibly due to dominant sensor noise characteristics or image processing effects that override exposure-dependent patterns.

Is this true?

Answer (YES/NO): NO